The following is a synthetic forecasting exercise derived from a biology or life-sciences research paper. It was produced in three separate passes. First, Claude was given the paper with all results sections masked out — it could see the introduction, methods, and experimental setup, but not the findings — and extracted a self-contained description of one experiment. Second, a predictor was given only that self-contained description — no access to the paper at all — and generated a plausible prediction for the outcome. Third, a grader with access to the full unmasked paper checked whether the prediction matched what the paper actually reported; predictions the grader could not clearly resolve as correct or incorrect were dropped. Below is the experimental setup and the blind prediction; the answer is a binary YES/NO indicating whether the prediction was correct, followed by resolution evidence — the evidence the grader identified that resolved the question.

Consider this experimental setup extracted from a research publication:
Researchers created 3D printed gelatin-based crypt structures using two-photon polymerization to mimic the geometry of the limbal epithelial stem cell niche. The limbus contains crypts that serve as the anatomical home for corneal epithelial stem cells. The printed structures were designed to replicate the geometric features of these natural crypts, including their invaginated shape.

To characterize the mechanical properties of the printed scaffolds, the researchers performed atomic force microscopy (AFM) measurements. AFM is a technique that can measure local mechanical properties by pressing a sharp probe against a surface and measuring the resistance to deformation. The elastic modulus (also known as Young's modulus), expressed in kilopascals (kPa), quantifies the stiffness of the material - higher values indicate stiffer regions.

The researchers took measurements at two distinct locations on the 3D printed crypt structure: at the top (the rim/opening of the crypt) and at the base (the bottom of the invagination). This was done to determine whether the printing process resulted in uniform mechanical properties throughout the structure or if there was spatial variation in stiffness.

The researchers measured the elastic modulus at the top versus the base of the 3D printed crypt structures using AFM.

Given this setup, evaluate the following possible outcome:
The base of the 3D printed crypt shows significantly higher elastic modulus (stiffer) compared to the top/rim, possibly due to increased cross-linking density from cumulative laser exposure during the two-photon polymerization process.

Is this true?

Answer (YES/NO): NO